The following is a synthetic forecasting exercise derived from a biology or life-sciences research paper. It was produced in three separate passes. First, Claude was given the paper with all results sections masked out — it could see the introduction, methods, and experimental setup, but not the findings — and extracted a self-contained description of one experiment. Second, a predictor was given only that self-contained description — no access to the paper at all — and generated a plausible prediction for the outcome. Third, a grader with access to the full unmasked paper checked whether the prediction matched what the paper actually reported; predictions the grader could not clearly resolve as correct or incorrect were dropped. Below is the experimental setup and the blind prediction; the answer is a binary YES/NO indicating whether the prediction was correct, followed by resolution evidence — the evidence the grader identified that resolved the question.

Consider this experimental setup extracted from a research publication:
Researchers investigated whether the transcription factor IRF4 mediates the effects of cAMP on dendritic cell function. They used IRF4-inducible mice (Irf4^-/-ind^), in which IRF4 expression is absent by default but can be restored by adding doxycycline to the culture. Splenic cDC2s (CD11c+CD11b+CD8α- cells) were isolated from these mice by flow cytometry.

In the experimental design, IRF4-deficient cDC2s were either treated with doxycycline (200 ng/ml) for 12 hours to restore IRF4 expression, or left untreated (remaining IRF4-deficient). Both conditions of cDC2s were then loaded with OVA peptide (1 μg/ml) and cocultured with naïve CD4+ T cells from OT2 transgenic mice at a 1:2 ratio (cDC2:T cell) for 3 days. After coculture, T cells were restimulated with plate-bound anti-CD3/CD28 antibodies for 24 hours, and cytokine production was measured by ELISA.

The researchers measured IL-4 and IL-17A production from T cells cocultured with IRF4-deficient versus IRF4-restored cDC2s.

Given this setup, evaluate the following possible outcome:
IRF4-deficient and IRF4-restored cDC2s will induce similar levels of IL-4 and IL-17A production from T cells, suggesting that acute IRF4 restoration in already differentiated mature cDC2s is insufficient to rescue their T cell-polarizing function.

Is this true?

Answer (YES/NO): NO